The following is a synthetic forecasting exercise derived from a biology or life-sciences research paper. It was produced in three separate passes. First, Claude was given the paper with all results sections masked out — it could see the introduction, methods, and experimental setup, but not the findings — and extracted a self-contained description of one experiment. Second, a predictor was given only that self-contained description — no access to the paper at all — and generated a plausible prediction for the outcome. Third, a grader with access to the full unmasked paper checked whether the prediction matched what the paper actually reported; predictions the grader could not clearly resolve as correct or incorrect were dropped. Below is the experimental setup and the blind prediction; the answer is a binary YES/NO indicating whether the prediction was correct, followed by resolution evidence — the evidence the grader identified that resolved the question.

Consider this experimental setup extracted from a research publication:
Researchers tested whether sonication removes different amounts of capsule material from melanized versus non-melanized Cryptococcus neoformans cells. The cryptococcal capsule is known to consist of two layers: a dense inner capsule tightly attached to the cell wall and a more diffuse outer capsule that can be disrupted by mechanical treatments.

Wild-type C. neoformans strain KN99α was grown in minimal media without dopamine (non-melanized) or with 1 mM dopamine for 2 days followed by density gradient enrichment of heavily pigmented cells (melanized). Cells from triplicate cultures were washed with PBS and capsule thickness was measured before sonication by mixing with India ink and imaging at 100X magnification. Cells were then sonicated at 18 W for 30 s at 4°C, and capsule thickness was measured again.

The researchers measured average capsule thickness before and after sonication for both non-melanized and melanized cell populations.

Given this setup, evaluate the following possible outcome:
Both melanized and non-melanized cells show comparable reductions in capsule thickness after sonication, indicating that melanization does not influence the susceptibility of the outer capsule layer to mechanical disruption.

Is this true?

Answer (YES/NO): NO